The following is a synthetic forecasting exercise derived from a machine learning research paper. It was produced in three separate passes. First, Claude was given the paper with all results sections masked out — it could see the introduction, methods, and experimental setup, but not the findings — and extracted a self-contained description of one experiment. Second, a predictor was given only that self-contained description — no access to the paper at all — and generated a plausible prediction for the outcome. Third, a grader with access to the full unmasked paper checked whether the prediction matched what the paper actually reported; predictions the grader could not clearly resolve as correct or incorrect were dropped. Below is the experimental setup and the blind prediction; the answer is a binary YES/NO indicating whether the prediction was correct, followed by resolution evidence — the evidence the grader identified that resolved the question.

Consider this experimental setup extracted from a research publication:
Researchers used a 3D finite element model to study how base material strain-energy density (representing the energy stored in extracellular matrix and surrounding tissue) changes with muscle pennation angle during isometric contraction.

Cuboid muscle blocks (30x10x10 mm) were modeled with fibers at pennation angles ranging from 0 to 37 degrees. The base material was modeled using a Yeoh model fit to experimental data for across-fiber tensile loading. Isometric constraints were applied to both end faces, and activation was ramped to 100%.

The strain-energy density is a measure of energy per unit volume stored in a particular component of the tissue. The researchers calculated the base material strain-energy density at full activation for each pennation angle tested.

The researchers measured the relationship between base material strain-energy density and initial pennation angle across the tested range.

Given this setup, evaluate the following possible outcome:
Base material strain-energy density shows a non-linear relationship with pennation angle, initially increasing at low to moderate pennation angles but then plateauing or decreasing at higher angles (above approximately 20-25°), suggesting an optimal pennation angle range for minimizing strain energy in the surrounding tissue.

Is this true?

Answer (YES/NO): NO